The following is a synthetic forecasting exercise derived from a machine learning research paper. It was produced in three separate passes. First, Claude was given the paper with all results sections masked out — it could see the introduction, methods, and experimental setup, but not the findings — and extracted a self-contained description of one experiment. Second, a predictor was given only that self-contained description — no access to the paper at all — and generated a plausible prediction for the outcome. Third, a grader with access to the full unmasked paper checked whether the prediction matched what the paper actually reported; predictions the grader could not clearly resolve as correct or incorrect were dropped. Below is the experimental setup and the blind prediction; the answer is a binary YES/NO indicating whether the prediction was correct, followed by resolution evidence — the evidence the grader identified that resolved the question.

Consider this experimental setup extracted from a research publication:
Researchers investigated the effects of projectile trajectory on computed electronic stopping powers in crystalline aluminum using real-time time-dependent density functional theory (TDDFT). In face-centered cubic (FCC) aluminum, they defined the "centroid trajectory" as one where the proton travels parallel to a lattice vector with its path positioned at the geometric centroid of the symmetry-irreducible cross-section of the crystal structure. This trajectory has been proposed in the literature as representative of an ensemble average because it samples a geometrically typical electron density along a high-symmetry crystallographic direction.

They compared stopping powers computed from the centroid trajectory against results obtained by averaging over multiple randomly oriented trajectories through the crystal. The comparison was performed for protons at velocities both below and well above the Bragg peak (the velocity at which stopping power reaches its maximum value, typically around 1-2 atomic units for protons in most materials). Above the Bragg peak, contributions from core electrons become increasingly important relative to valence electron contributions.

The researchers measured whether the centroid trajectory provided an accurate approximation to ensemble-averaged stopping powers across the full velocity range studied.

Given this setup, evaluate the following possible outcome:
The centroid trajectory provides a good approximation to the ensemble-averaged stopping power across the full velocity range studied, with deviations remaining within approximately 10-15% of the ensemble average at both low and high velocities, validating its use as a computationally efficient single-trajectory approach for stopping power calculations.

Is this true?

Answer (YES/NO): NO